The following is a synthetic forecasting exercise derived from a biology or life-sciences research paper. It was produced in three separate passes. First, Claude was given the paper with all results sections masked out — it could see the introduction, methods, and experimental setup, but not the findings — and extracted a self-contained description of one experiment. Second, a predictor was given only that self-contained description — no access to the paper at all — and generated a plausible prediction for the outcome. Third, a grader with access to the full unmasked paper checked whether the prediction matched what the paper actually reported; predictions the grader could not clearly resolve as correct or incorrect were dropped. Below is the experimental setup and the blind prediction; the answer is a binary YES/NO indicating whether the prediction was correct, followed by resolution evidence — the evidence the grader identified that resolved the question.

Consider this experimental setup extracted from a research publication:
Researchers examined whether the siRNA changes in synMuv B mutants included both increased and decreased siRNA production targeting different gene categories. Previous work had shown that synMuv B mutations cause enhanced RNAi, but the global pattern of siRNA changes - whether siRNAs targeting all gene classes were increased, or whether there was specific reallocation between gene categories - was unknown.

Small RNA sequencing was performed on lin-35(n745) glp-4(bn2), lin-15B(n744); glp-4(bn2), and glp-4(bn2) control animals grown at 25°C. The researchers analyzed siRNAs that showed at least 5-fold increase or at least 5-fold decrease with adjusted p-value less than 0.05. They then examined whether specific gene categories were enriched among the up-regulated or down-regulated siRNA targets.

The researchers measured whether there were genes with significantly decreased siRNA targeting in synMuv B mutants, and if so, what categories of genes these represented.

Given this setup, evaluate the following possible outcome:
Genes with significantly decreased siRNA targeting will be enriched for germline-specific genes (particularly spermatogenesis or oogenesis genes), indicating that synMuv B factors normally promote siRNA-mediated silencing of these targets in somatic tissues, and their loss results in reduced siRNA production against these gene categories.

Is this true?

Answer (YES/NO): NO